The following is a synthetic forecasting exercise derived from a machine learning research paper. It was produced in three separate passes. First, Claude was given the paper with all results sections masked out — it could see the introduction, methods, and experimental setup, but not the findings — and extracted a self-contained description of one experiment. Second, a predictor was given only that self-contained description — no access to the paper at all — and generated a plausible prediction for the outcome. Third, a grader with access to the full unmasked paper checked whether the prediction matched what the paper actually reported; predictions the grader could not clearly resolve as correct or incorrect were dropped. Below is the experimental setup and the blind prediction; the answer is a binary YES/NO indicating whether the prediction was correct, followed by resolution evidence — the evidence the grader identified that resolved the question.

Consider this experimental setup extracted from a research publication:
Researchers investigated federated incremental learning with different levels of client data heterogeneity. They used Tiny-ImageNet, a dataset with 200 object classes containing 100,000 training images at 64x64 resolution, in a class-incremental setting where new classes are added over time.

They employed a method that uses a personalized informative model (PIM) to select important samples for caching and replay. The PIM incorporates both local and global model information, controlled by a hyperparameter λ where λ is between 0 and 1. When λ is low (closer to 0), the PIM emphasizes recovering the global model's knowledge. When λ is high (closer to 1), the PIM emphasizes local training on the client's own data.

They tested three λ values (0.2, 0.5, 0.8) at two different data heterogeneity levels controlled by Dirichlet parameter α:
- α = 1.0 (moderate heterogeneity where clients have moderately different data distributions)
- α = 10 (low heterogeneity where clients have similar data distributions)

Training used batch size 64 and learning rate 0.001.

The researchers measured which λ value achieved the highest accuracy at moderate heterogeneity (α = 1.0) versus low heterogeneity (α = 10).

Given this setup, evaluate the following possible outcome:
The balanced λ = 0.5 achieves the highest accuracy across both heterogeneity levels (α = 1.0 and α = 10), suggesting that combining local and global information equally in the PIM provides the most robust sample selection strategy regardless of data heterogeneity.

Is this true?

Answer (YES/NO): NO